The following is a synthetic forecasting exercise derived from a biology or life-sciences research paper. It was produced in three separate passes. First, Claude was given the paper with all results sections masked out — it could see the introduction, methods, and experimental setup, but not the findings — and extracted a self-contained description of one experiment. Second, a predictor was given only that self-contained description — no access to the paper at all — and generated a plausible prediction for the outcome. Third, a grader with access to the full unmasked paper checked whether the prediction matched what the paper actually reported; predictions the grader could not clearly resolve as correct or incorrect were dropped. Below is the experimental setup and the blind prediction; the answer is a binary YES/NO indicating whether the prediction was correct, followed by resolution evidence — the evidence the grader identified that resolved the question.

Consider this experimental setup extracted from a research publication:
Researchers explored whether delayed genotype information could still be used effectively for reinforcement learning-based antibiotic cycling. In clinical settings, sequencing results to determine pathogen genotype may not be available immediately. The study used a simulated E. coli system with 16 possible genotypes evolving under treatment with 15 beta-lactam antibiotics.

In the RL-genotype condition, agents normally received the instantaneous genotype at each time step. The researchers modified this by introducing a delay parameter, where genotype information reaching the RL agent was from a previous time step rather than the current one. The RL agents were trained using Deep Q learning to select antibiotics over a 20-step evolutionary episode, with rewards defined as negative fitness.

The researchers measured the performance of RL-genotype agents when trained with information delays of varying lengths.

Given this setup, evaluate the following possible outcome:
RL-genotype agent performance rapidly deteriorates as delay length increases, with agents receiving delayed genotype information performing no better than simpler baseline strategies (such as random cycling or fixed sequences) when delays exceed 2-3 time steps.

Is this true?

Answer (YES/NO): NO